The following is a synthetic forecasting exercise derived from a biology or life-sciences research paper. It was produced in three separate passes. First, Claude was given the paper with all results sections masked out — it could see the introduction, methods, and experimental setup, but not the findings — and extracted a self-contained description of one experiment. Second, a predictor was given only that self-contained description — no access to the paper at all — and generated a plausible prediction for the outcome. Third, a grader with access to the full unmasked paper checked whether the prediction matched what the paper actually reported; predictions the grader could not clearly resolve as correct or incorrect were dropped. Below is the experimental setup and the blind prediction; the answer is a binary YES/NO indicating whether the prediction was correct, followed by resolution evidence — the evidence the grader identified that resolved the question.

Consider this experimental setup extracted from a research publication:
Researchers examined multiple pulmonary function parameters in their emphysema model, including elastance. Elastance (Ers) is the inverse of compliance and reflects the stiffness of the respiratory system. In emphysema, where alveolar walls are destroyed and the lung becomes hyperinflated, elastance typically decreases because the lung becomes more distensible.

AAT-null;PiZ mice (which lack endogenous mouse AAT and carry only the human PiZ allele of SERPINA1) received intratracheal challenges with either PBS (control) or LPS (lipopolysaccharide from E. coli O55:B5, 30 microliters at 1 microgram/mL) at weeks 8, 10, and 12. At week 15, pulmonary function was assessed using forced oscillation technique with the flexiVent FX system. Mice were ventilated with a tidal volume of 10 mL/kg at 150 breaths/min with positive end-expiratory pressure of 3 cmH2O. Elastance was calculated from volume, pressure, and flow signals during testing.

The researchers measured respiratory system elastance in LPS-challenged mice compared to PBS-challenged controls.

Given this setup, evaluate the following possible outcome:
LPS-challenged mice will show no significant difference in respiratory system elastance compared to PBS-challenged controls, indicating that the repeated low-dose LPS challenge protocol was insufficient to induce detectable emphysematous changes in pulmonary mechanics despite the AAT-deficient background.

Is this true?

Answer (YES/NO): NO